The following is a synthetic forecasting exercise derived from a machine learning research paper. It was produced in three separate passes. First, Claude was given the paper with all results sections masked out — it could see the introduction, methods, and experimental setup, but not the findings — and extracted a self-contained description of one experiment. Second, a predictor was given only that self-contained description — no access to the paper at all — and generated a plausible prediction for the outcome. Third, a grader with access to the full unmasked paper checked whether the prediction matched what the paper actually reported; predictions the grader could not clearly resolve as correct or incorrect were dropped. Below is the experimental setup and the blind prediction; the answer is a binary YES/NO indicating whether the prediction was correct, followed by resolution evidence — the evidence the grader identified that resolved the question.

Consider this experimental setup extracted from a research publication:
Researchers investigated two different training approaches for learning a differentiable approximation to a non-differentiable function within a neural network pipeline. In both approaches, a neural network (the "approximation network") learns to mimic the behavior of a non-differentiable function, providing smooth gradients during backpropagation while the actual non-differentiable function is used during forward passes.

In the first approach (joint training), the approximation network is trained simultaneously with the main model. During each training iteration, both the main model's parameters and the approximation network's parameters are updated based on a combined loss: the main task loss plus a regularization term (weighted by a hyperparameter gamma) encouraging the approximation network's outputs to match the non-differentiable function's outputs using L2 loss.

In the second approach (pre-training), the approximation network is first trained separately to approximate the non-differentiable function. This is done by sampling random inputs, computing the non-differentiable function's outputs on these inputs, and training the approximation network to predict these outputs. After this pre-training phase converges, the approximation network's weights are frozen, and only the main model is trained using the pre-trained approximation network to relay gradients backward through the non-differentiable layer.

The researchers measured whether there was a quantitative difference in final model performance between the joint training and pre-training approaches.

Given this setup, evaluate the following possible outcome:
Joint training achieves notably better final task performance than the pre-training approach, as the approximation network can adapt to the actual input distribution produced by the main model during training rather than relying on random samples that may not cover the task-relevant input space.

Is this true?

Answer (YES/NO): NO